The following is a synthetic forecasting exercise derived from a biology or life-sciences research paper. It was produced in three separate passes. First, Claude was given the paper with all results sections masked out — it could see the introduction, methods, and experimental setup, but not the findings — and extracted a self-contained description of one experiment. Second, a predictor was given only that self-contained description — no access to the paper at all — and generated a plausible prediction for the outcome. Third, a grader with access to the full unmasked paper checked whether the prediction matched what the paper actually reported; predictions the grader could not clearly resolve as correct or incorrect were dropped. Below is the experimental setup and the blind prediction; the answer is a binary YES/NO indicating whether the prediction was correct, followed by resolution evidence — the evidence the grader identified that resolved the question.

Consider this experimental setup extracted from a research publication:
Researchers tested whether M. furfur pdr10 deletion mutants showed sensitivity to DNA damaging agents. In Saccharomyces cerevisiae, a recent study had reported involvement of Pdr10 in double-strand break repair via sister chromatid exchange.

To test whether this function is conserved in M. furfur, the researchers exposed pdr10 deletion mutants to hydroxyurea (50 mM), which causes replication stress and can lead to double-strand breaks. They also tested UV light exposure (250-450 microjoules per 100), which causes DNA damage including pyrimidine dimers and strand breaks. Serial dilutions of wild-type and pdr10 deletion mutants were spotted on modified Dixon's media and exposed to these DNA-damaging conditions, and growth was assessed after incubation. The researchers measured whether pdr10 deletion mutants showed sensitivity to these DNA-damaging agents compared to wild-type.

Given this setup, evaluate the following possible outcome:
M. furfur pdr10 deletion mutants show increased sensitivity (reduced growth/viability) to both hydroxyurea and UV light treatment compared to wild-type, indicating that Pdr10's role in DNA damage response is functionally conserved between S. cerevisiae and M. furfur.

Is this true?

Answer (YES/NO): NO